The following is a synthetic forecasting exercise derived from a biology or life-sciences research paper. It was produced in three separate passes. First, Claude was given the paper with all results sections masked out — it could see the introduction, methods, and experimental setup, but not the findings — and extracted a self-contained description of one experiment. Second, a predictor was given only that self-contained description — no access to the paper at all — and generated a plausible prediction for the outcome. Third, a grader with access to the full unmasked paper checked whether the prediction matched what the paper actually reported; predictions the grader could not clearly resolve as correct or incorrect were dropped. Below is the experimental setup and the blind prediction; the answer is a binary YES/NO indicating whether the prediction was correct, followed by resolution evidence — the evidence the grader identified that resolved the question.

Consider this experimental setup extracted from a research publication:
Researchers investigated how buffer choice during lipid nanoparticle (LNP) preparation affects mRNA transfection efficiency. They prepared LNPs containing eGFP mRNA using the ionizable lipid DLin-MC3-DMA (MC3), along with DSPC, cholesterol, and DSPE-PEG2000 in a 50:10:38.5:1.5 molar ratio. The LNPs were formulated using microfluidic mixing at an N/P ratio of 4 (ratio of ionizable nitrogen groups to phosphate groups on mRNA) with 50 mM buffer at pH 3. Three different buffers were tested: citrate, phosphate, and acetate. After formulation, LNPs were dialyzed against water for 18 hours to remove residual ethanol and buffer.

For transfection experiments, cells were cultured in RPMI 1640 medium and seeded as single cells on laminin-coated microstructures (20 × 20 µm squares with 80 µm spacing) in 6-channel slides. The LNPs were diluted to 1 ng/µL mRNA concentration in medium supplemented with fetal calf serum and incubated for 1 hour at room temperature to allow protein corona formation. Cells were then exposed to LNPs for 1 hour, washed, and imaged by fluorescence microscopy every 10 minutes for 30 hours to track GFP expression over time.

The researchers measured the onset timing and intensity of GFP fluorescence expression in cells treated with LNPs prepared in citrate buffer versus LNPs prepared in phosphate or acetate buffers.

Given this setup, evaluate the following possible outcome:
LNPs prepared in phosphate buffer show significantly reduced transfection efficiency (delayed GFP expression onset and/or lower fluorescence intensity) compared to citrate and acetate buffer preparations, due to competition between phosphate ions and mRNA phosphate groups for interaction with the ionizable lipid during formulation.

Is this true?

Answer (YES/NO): NO